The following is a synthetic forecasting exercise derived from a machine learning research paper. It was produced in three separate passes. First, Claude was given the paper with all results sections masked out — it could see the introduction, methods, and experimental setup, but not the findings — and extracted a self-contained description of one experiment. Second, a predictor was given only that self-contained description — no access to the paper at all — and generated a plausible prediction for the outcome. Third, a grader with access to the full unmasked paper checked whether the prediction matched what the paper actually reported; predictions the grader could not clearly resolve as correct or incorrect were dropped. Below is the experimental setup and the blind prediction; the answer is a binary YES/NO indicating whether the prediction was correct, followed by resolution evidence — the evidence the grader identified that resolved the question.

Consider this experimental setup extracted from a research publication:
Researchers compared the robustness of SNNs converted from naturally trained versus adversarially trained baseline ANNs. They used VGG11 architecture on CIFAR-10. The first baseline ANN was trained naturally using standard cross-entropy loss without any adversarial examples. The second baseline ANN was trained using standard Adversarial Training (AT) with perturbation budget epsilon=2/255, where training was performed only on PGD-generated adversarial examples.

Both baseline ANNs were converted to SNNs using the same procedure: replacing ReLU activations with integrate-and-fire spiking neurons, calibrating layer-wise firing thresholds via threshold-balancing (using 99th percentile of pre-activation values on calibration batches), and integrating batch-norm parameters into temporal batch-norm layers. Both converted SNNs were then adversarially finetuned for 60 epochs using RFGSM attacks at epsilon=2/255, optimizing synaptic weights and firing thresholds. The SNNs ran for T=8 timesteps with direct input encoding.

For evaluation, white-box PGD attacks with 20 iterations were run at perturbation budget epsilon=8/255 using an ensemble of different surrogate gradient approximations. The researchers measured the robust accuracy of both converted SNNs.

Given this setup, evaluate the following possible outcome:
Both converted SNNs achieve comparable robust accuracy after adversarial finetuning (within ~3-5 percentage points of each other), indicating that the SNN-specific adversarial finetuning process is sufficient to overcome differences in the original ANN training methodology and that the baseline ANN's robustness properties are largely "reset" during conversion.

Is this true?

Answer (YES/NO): NO